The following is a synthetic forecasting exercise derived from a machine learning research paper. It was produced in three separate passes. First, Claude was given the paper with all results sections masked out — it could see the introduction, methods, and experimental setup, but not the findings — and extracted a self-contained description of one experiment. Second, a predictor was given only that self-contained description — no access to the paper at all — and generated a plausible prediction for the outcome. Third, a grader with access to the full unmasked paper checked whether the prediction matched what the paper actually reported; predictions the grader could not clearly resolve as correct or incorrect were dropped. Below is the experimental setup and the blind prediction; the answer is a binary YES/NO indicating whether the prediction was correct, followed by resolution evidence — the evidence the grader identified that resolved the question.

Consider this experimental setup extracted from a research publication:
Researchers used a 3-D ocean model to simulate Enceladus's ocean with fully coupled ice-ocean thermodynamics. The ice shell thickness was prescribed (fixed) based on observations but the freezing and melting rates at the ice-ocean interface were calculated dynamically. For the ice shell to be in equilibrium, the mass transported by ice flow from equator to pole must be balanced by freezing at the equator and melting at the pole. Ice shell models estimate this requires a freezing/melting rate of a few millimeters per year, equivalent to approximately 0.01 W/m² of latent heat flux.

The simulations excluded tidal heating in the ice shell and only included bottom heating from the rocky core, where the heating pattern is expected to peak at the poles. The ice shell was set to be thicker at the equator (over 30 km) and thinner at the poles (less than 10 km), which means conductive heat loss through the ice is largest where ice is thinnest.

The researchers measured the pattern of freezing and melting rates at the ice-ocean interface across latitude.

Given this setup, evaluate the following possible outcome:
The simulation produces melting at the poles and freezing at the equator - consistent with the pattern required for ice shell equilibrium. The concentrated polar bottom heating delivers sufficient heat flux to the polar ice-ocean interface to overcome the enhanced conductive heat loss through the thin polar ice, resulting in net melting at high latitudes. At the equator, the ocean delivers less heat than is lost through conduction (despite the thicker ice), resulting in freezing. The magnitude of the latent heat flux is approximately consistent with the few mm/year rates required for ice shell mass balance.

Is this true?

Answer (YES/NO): NO